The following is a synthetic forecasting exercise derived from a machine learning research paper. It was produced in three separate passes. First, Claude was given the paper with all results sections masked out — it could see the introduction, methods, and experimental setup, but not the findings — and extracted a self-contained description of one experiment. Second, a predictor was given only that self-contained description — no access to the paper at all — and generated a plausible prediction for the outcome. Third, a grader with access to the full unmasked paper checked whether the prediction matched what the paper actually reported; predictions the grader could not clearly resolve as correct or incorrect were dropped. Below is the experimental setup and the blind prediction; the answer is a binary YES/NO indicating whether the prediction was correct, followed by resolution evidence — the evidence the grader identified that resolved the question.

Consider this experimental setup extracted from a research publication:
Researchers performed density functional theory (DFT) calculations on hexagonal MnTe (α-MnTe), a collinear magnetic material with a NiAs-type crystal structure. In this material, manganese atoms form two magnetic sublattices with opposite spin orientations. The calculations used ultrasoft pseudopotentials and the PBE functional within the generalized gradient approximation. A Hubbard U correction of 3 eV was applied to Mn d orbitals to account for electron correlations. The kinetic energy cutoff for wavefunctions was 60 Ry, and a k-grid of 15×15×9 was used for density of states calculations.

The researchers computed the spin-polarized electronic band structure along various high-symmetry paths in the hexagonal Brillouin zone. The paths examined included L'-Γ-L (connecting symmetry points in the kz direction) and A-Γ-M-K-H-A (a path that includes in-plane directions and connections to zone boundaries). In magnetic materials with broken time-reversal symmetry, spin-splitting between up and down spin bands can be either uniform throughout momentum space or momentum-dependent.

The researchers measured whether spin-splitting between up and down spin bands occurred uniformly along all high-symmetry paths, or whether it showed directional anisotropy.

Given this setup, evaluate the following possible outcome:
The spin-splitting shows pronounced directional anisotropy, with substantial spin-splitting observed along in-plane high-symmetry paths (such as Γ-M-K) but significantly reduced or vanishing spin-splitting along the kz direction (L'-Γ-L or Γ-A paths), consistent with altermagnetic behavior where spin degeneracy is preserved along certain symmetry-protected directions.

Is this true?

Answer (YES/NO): NO